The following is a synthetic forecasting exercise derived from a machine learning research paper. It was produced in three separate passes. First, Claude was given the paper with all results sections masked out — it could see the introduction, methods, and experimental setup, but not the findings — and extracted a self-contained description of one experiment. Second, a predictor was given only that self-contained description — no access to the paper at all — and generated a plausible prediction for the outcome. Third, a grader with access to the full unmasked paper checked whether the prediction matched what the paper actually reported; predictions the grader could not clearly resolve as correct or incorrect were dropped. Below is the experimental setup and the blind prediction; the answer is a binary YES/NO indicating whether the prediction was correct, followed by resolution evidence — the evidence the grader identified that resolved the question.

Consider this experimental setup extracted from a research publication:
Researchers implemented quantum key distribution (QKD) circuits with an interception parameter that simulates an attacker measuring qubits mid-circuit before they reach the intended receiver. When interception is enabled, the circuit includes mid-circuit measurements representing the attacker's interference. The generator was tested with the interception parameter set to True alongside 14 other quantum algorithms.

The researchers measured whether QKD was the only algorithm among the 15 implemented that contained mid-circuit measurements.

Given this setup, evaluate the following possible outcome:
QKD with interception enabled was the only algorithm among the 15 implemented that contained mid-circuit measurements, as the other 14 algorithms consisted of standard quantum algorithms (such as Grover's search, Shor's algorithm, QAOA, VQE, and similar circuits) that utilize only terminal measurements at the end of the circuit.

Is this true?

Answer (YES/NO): YES